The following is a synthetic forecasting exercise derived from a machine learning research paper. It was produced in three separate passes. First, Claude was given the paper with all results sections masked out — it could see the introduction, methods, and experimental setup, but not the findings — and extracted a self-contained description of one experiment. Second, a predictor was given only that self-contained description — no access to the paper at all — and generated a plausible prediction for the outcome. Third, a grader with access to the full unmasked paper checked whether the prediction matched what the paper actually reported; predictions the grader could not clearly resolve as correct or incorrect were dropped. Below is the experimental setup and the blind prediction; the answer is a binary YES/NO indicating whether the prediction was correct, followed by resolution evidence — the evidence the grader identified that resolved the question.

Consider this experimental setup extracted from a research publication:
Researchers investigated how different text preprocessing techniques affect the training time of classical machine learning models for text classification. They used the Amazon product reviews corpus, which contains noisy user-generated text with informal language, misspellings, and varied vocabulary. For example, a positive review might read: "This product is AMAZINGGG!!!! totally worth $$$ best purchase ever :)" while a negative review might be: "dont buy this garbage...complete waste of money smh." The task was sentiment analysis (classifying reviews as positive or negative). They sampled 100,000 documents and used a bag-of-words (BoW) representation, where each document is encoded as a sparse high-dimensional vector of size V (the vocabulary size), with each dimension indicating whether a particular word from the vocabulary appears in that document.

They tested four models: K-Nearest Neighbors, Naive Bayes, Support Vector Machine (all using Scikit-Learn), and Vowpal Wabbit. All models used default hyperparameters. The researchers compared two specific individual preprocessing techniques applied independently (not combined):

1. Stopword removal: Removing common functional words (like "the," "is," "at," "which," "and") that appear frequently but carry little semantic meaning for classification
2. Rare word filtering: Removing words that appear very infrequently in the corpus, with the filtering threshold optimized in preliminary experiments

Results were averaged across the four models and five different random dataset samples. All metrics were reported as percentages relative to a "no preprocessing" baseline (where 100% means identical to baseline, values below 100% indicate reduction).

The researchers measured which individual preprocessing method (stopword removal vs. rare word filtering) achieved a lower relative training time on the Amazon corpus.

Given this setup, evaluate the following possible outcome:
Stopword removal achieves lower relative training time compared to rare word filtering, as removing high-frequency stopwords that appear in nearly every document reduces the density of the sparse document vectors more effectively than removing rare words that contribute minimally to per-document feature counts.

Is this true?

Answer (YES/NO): YES